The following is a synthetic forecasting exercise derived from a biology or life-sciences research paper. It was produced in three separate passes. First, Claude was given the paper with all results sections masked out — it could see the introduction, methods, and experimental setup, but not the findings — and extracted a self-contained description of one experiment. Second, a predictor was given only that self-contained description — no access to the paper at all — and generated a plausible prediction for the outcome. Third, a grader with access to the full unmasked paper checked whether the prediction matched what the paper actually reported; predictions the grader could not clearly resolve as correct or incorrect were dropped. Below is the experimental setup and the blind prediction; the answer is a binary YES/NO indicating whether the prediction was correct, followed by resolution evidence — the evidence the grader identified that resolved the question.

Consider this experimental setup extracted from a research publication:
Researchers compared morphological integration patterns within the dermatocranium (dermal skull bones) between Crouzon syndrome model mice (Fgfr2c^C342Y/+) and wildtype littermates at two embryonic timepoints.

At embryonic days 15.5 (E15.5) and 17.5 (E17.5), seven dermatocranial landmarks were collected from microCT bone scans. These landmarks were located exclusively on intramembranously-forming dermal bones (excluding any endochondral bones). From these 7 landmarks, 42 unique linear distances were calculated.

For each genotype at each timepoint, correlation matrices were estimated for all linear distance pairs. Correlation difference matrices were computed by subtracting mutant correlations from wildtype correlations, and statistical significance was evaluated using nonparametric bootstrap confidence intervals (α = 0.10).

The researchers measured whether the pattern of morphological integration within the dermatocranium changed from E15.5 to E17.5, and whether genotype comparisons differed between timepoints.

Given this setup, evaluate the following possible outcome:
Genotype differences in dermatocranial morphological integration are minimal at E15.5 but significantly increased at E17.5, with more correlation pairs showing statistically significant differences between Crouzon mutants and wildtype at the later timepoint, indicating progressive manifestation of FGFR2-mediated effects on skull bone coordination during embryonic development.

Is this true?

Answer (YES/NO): NO